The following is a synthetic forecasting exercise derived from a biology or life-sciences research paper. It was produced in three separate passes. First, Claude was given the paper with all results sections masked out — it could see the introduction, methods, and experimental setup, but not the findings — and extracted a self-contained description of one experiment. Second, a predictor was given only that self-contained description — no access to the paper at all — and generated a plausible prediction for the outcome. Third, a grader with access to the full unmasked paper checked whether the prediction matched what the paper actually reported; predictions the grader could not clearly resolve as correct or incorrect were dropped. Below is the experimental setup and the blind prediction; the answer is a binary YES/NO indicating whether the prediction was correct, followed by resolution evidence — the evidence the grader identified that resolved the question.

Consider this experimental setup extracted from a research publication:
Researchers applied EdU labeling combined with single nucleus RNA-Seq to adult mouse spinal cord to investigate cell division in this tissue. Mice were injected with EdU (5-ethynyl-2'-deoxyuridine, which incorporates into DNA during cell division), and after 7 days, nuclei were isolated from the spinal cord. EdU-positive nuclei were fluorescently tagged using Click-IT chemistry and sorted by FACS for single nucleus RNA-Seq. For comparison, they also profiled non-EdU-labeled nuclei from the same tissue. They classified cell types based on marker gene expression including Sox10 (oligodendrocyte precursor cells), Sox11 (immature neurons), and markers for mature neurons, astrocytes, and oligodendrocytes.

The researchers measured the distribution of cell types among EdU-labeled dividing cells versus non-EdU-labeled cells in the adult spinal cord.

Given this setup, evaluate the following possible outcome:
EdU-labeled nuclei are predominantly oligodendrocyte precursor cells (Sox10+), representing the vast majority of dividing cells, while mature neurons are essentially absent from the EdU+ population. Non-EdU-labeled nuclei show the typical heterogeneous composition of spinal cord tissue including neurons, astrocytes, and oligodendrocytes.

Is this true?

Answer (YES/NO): NO